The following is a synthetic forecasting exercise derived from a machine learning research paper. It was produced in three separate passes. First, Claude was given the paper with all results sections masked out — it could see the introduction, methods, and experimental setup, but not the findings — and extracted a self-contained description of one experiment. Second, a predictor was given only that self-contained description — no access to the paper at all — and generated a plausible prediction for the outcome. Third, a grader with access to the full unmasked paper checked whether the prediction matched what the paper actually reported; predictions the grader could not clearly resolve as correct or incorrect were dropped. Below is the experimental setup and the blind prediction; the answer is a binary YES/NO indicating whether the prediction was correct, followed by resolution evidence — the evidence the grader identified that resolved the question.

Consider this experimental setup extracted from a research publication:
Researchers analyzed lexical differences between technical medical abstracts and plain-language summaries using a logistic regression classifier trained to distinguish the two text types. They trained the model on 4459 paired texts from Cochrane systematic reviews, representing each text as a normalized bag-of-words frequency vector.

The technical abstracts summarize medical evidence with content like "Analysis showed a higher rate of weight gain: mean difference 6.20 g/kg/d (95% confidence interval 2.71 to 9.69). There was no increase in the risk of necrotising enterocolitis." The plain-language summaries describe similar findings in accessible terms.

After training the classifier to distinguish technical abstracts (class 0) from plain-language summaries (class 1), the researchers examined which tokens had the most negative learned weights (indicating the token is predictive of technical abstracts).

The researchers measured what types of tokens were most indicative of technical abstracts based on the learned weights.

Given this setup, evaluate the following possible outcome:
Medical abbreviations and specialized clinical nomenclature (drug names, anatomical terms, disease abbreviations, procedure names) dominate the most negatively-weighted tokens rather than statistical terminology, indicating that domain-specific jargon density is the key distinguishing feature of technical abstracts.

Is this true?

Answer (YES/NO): NO